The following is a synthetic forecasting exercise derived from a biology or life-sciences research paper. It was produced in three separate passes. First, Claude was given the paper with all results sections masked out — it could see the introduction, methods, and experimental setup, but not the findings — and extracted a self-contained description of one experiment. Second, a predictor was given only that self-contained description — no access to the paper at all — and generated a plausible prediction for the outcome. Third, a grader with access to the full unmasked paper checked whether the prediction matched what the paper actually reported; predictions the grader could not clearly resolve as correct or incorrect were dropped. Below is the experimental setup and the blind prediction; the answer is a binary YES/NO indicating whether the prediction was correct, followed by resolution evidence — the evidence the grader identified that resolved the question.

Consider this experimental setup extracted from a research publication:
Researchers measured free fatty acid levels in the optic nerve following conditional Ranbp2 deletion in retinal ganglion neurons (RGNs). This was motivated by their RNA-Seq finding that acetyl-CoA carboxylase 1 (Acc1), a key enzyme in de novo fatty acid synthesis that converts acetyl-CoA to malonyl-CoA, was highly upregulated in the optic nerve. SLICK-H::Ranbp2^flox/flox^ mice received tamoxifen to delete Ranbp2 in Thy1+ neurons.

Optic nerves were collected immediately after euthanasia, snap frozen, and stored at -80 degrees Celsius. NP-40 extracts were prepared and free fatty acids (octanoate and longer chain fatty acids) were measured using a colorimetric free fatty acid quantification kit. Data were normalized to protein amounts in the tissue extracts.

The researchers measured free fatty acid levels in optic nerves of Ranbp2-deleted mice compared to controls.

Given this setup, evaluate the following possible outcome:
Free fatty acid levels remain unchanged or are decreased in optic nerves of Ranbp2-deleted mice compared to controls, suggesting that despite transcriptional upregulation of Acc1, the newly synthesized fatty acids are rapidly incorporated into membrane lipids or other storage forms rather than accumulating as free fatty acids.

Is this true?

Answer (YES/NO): YES